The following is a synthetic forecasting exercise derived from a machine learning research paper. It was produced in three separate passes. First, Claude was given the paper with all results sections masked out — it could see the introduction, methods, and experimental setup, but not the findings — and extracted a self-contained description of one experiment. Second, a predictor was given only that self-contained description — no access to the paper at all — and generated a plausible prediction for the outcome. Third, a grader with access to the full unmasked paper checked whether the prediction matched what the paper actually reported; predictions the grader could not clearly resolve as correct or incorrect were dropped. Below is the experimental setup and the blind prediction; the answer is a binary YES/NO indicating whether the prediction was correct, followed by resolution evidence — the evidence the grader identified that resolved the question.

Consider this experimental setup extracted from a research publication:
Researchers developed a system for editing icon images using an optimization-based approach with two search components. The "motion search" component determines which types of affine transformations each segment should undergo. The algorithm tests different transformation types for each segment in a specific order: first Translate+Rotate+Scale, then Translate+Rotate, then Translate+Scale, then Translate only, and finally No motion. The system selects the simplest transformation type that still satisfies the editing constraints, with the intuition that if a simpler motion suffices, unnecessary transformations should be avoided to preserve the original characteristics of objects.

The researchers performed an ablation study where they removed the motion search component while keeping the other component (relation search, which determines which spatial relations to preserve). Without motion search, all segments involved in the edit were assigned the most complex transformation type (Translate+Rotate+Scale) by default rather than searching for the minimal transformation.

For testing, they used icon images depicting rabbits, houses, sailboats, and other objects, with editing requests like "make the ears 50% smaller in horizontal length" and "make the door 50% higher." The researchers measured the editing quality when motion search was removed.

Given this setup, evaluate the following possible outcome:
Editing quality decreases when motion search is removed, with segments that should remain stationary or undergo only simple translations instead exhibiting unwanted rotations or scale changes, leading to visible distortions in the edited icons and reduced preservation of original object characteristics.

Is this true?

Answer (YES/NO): YES